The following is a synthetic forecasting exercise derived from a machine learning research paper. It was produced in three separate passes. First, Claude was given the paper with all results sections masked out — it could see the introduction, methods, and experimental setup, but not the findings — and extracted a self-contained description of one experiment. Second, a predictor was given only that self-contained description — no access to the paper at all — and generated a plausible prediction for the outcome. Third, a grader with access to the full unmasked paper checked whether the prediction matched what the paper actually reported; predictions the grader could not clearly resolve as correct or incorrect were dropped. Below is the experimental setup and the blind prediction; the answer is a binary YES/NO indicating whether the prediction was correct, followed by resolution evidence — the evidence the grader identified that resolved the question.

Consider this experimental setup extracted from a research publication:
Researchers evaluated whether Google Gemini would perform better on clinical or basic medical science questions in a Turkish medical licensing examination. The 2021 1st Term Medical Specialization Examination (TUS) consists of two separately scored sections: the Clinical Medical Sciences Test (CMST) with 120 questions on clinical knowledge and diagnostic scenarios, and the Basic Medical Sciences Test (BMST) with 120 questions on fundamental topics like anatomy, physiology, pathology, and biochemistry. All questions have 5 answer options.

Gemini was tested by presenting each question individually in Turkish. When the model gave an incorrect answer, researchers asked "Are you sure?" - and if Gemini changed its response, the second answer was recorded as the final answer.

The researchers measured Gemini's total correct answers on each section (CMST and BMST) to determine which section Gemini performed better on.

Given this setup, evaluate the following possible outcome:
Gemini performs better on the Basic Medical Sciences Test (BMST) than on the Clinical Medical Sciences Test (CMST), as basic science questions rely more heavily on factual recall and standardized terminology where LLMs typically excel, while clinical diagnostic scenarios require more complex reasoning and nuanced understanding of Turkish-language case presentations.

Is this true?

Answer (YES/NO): YES